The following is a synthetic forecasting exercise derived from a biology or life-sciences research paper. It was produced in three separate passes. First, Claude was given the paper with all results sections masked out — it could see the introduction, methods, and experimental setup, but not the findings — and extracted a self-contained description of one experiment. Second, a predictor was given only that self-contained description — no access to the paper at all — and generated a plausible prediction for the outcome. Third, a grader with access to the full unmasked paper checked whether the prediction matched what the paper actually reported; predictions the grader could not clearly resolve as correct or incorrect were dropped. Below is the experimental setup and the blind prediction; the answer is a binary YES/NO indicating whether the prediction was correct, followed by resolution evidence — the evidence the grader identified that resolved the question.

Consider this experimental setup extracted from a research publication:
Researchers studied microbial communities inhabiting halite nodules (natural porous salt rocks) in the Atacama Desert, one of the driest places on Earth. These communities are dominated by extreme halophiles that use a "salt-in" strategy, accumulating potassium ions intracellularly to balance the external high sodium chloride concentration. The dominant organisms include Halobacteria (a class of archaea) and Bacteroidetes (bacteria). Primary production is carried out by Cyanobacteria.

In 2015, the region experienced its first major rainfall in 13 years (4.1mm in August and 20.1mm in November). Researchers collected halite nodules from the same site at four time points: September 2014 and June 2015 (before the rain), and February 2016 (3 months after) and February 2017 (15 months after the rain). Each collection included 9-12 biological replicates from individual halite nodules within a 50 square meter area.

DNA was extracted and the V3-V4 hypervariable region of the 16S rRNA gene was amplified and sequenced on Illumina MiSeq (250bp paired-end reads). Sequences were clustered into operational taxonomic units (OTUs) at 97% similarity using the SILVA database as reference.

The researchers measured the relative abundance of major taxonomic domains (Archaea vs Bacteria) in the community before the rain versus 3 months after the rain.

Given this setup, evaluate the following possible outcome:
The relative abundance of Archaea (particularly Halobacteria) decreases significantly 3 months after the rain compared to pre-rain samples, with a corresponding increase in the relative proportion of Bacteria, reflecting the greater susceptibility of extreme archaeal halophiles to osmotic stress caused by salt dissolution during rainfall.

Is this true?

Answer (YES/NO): YES